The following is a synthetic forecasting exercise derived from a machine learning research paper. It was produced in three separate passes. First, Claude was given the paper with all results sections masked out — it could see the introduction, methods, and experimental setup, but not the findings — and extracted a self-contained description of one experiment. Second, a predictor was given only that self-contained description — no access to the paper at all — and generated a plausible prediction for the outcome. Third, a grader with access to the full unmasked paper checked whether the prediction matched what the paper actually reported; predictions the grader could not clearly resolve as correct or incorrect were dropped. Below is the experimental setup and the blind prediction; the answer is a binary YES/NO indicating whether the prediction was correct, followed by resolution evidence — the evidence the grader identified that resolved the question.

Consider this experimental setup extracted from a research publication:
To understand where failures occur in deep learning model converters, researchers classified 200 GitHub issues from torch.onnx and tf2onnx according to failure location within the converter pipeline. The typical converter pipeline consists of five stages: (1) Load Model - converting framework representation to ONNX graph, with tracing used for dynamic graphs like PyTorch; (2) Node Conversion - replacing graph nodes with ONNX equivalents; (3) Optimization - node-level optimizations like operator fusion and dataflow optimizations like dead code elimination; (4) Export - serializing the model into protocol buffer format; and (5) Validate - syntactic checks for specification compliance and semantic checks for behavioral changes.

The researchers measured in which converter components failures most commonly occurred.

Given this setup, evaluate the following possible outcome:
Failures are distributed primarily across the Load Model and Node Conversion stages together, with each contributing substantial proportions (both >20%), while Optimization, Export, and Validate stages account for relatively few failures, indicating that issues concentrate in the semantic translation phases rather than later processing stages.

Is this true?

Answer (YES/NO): NO